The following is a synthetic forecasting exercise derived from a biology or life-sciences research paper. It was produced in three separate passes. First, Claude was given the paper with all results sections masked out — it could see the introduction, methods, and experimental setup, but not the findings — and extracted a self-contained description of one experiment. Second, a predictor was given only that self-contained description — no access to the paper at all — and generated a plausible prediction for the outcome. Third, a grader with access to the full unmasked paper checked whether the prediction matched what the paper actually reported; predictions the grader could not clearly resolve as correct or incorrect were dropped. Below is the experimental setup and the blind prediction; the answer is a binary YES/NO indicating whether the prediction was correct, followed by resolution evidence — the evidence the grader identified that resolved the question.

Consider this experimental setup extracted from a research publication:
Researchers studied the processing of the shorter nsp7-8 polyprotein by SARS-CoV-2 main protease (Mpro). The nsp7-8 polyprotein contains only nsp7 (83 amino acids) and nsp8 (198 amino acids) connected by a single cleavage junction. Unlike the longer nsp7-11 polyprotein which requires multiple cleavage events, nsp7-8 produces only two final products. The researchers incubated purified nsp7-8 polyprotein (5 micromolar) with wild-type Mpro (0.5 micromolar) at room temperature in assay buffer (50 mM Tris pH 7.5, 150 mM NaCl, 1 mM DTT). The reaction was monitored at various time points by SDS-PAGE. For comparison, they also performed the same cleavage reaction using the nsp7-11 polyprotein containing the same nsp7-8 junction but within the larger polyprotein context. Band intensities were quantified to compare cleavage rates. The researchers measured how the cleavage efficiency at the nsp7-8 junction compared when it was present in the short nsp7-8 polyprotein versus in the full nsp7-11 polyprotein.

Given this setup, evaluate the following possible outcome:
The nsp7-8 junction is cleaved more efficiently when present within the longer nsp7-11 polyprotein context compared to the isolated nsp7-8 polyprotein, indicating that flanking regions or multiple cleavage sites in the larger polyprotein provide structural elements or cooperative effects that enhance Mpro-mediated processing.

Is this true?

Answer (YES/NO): NO